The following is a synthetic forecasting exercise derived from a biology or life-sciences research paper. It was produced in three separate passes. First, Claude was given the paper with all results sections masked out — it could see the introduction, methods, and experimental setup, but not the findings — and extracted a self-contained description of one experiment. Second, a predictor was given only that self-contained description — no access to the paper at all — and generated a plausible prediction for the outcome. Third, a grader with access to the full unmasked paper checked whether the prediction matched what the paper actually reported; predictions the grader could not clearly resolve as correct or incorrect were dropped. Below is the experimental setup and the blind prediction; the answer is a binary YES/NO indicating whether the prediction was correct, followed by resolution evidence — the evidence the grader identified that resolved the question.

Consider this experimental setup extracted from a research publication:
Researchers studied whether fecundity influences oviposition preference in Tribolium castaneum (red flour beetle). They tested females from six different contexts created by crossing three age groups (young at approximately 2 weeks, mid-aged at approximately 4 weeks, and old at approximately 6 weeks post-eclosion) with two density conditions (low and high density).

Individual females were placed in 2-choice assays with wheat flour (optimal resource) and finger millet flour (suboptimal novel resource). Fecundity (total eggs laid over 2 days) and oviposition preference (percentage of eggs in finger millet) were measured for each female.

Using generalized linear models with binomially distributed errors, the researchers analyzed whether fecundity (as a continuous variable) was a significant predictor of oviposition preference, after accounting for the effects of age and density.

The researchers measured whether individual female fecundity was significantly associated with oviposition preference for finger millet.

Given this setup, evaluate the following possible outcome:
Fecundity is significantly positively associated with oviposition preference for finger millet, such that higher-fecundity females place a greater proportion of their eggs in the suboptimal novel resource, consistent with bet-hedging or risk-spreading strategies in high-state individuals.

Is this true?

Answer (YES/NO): NO